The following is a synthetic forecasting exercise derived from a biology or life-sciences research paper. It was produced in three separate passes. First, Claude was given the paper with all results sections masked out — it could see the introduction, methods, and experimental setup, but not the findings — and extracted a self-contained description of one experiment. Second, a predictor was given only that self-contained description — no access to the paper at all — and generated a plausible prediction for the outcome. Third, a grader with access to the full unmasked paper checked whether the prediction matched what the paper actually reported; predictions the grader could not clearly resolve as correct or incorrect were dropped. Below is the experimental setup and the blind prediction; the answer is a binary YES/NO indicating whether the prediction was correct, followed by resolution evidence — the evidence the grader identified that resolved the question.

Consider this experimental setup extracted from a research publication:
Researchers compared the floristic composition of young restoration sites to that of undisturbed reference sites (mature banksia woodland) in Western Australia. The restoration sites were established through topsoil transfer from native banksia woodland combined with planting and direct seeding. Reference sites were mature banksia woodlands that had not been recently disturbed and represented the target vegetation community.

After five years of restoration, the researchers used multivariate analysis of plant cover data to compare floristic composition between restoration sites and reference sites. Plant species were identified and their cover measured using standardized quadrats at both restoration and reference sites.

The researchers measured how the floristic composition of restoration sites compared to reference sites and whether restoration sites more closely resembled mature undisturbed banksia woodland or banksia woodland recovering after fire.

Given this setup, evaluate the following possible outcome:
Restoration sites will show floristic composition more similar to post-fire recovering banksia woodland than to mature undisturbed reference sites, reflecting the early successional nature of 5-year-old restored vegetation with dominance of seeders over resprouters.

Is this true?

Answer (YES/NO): YES